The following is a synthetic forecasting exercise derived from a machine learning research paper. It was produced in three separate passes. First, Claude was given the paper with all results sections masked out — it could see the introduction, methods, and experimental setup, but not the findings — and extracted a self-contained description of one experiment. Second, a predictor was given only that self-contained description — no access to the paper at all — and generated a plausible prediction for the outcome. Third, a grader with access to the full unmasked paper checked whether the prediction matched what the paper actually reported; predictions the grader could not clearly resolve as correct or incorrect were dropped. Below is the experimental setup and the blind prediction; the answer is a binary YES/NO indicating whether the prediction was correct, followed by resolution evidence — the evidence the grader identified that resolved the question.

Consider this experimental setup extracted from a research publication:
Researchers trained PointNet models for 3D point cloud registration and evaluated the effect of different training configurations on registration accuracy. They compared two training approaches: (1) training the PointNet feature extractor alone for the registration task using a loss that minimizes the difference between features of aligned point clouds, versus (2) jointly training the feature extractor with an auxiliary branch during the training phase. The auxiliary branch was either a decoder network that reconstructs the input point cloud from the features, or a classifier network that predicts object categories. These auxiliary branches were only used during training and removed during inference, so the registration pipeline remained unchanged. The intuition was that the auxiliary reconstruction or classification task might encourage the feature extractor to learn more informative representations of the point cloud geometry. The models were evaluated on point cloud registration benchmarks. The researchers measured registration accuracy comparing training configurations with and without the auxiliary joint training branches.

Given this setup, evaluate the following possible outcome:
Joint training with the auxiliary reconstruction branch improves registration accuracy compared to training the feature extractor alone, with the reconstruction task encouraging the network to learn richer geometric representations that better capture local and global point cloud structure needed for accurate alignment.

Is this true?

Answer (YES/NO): YES